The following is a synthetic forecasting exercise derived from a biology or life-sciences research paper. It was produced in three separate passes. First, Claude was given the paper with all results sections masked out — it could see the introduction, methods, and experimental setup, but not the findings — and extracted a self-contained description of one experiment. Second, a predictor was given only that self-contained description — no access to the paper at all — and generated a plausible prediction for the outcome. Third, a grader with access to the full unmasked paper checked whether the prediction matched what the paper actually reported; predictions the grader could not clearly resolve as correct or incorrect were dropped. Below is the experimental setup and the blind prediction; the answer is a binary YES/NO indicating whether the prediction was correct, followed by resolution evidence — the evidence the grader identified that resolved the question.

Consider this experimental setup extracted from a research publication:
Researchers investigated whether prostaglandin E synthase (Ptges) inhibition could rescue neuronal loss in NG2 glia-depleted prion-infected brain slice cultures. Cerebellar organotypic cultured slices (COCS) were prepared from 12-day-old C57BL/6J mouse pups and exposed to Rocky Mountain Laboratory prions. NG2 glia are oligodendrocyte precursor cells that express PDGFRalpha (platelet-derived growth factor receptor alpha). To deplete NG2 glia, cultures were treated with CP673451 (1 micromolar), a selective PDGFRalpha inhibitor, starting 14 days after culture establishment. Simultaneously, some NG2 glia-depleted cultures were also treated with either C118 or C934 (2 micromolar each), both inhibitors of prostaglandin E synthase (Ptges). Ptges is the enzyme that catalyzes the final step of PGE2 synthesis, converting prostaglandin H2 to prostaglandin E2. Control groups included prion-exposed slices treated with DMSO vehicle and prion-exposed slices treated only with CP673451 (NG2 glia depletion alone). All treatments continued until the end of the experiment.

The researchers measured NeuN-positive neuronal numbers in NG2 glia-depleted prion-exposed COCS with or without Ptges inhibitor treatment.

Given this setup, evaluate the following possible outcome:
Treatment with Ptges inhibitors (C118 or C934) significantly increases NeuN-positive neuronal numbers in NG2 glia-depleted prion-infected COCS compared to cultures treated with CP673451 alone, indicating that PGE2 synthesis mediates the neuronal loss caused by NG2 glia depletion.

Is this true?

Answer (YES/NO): YES